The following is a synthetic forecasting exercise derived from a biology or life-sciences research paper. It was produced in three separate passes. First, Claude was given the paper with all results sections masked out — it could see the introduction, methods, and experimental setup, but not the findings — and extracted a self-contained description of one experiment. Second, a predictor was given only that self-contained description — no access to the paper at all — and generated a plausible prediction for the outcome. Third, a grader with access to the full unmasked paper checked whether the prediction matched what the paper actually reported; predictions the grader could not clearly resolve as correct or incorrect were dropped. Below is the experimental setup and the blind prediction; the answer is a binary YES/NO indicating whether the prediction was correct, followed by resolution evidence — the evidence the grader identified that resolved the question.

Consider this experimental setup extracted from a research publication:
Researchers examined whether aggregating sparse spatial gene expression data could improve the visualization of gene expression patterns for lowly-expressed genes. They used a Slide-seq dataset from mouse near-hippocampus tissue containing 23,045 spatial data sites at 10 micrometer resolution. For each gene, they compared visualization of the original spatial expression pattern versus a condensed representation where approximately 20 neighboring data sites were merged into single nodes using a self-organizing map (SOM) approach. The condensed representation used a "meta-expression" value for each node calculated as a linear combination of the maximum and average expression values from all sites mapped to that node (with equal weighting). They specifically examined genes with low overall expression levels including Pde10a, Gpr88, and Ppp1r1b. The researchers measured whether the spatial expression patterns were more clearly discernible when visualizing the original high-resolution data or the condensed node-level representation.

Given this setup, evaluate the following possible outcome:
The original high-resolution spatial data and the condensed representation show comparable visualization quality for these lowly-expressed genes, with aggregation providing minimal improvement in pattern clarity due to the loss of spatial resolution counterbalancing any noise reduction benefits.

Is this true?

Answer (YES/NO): NO